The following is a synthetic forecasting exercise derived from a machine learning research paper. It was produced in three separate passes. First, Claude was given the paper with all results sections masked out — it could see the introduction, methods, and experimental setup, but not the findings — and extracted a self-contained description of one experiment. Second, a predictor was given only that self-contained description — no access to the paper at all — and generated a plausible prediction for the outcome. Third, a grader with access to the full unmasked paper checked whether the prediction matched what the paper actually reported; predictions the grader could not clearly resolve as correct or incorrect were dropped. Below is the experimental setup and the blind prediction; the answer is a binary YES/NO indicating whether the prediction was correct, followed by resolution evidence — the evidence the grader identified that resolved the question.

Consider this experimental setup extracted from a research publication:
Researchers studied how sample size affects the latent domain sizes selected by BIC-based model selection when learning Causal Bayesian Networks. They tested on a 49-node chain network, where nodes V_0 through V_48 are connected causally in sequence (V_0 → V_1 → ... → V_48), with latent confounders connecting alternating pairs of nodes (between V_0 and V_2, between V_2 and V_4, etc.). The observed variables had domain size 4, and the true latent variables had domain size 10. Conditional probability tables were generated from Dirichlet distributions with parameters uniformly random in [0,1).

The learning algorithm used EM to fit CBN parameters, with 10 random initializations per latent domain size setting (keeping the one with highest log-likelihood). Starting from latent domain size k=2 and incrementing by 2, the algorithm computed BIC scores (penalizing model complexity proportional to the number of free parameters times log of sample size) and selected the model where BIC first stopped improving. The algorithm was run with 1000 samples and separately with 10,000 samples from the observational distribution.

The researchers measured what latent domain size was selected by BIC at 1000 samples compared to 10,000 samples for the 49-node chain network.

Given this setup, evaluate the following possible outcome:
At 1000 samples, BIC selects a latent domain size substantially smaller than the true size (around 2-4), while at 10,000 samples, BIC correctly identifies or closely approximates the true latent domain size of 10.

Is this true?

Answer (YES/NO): YES